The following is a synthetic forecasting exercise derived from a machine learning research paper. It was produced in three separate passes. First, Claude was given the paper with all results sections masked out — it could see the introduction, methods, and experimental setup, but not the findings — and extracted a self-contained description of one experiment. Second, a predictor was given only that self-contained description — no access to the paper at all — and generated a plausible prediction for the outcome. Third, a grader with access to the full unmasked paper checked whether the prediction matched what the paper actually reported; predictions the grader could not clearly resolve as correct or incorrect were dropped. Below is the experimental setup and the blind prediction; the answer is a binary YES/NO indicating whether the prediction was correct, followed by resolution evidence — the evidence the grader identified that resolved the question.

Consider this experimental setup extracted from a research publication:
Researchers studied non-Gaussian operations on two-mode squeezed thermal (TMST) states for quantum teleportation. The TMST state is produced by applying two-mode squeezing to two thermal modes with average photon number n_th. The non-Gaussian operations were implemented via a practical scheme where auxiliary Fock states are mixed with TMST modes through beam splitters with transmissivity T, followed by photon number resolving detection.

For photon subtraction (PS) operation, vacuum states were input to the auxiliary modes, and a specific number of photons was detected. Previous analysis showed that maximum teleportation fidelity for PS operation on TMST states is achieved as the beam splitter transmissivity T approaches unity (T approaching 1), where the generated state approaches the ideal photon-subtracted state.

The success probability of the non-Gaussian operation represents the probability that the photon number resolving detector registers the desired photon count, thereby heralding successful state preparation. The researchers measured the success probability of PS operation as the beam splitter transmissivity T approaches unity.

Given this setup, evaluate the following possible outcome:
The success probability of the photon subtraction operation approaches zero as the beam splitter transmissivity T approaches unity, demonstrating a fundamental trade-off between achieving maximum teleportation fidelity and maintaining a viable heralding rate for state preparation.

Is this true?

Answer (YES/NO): YES